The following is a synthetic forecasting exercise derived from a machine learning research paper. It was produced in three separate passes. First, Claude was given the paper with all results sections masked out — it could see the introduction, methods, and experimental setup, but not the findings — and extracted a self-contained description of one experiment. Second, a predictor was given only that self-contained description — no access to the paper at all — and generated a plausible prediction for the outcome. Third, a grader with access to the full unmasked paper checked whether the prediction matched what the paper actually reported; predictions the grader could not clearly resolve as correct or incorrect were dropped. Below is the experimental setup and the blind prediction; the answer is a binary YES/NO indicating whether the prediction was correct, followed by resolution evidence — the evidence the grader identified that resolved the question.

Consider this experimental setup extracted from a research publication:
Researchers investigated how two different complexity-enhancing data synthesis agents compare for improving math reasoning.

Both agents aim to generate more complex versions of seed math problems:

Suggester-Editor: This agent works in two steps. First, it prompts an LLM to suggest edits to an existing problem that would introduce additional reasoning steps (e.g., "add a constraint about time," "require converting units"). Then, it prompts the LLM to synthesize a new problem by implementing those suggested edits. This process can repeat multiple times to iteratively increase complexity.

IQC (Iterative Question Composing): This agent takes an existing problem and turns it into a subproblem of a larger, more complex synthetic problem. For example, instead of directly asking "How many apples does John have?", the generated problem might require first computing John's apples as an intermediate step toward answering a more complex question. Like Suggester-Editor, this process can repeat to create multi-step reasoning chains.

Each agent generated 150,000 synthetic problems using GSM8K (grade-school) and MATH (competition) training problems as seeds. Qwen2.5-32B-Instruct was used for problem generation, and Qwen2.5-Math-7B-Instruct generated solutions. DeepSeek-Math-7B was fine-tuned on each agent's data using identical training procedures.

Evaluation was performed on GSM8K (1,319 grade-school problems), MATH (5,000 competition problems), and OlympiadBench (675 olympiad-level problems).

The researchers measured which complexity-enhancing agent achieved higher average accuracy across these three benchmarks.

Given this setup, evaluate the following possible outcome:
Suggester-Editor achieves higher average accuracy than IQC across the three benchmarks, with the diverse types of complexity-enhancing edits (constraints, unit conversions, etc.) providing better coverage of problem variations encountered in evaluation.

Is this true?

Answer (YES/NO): YES